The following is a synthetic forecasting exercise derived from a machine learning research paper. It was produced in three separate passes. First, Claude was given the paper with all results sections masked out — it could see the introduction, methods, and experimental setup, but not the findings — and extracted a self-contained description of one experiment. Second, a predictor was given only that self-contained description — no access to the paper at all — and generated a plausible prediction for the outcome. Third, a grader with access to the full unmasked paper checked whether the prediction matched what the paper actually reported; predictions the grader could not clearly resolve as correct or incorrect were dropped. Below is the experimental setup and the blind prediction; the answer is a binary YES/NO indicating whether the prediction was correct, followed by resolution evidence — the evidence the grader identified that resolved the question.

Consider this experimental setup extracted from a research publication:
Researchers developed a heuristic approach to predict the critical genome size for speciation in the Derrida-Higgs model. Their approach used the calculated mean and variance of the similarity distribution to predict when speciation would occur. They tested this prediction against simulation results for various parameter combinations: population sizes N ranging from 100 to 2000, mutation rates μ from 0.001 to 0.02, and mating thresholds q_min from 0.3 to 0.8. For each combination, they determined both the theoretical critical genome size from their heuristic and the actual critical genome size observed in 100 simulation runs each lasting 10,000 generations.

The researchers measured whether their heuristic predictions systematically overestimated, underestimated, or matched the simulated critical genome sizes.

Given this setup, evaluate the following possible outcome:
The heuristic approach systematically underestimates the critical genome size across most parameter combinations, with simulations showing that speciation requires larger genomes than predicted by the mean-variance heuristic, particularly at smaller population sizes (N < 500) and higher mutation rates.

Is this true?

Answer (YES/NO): NO